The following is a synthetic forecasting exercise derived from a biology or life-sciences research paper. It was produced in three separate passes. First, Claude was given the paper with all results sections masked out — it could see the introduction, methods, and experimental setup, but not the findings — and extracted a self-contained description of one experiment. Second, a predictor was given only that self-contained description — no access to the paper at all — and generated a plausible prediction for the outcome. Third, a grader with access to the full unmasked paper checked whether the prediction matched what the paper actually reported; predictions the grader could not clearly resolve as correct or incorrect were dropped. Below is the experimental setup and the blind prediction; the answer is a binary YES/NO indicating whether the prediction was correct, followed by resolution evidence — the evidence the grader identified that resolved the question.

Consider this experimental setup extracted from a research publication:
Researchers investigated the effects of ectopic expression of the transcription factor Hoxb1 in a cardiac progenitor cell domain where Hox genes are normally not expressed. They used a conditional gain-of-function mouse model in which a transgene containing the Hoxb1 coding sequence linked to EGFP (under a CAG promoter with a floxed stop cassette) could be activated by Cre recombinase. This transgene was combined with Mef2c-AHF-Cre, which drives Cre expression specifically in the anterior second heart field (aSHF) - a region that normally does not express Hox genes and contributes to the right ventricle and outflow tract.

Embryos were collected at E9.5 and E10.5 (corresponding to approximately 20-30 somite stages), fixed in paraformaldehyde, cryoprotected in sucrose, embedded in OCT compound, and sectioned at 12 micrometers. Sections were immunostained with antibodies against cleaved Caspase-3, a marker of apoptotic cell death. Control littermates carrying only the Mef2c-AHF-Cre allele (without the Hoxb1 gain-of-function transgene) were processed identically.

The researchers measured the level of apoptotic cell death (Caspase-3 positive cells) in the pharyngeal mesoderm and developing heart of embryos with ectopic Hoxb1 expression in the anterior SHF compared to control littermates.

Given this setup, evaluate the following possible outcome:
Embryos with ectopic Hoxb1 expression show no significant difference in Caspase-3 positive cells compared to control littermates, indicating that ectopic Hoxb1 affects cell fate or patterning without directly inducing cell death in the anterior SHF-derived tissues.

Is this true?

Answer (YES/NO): NO